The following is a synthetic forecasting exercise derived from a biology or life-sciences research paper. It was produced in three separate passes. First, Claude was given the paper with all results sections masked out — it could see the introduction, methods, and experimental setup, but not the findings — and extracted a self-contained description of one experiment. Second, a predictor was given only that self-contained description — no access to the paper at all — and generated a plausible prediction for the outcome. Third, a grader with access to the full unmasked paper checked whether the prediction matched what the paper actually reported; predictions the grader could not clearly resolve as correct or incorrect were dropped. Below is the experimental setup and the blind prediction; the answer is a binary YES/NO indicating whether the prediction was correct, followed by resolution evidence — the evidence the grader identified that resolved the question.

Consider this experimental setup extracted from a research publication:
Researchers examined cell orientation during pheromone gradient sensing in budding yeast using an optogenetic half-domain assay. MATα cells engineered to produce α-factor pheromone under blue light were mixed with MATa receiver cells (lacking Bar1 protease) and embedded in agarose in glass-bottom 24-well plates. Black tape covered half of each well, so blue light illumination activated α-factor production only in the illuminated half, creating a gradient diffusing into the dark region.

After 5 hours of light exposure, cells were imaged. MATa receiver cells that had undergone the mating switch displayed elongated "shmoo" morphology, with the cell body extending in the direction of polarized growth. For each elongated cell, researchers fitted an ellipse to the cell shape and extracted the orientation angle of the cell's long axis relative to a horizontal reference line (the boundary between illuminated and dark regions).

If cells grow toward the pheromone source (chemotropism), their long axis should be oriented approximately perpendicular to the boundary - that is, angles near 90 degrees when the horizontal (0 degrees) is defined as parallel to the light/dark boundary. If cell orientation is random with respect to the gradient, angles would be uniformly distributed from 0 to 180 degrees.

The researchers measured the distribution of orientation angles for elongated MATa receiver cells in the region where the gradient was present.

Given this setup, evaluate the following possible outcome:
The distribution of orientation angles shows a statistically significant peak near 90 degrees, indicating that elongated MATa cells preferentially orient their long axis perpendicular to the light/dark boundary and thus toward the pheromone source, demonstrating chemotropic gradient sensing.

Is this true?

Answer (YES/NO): NO